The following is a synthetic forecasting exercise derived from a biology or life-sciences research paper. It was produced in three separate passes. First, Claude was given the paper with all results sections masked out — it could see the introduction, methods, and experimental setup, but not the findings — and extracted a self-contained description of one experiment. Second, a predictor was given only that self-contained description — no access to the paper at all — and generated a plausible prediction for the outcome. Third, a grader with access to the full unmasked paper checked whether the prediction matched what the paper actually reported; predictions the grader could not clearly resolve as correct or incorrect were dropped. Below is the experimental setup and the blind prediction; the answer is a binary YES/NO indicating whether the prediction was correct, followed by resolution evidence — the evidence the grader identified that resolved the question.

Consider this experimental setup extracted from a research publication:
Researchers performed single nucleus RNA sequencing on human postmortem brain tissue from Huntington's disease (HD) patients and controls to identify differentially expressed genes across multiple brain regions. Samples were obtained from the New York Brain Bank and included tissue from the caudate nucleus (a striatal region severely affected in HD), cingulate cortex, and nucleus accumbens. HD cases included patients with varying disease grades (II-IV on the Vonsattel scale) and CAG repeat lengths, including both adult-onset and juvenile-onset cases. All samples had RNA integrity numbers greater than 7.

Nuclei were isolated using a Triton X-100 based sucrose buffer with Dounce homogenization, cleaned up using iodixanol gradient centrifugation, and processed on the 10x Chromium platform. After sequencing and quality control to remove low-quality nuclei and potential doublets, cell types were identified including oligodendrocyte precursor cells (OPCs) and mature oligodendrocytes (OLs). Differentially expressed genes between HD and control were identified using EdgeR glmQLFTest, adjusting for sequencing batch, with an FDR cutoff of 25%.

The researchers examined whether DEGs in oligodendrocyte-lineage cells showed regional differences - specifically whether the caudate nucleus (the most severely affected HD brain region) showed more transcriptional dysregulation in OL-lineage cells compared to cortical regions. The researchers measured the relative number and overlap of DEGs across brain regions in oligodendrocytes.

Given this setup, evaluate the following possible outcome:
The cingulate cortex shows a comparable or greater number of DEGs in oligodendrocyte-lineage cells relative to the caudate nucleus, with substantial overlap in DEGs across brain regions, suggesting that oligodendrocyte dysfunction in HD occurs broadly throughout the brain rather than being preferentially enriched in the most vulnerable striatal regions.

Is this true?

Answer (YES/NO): YES